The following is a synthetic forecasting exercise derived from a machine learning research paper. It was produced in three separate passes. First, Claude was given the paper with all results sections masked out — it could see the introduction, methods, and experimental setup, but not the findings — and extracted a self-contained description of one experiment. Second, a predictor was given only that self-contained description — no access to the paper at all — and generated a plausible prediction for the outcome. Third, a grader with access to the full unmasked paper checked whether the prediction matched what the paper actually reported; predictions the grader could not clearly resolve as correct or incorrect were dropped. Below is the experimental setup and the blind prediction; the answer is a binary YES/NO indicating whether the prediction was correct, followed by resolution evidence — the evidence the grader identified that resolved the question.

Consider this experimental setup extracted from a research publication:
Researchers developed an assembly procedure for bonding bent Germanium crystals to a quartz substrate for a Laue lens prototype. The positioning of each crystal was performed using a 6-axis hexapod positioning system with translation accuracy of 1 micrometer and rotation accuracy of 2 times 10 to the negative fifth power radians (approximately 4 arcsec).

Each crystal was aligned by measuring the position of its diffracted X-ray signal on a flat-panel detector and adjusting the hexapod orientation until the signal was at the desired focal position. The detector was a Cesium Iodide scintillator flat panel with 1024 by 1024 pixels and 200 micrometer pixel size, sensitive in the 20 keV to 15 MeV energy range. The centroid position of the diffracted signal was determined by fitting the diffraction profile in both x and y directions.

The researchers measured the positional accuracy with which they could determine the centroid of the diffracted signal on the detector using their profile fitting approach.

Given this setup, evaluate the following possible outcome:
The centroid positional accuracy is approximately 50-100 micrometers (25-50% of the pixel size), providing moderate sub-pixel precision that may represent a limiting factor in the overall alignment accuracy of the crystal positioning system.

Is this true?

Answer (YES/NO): NO